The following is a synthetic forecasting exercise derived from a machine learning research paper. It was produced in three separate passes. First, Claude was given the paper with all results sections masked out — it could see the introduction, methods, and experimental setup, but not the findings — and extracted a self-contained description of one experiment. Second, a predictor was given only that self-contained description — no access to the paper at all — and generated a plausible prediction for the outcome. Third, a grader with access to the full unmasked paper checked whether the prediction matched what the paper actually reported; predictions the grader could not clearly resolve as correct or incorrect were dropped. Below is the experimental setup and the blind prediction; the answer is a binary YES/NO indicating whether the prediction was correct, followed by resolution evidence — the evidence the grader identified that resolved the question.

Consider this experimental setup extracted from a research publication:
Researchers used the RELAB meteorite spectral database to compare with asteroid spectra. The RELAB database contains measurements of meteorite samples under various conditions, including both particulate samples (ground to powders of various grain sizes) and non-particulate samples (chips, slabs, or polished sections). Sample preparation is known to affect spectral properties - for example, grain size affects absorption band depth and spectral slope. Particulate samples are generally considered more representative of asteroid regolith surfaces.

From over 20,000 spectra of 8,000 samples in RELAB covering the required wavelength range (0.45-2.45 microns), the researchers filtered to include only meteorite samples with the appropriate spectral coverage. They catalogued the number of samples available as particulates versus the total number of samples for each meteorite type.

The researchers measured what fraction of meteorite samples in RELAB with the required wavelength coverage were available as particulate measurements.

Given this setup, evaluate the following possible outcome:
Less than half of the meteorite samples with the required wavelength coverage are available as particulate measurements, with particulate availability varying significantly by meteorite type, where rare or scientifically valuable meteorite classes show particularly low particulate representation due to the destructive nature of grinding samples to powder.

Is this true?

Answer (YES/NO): NO